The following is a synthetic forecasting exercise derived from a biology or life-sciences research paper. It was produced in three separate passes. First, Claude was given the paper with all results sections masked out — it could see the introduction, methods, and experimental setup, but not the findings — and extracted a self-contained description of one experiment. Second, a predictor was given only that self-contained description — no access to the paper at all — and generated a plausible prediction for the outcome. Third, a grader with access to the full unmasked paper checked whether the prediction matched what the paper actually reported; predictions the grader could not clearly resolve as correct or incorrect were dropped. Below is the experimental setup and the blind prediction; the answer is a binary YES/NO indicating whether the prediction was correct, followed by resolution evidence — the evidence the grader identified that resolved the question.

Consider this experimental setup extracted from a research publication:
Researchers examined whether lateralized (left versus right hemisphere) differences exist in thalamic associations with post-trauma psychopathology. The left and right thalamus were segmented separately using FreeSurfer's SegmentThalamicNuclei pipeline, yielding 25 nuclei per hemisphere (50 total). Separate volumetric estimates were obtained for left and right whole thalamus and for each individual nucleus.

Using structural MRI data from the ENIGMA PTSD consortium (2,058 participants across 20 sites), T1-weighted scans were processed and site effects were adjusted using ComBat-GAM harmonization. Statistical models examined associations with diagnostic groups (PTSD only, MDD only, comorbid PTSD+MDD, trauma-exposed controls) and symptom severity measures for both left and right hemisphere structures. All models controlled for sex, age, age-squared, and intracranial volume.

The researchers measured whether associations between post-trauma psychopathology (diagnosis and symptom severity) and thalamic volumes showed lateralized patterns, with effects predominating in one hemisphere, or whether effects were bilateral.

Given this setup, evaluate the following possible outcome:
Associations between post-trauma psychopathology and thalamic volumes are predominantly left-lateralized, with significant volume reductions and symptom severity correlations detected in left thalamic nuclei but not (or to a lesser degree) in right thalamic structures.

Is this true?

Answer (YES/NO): NO